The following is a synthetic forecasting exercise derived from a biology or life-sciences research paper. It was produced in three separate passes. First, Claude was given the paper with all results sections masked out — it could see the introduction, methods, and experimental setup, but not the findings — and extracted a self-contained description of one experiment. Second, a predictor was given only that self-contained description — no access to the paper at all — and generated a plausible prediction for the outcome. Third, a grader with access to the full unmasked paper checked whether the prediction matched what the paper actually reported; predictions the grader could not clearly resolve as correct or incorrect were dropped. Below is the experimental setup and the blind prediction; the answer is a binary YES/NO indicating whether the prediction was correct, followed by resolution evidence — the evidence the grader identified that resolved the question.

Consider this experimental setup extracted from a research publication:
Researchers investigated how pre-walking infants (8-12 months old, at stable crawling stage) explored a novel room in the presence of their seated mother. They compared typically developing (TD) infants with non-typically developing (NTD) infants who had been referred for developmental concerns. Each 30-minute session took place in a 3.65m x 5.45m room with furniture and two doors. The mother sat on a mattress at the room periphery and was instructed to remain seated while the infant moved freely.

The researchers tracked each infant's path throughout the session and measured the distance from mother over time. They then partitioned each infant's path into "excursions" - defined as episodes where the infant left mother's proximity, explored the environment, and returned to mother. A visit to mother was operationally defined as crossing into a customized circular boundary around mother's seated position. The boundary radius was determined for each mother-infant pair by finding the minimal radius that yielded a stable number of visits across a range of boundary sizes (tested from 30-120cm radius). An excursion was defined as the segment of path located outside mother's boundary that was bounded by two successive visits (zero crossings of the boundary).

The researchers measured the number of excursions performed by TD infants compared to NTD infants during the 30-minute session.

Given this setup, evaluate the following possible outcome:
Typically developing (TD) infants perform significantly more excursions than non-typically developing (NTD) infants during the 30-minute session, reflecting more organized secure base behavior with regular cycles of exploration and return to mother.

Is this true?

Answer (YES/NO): YES